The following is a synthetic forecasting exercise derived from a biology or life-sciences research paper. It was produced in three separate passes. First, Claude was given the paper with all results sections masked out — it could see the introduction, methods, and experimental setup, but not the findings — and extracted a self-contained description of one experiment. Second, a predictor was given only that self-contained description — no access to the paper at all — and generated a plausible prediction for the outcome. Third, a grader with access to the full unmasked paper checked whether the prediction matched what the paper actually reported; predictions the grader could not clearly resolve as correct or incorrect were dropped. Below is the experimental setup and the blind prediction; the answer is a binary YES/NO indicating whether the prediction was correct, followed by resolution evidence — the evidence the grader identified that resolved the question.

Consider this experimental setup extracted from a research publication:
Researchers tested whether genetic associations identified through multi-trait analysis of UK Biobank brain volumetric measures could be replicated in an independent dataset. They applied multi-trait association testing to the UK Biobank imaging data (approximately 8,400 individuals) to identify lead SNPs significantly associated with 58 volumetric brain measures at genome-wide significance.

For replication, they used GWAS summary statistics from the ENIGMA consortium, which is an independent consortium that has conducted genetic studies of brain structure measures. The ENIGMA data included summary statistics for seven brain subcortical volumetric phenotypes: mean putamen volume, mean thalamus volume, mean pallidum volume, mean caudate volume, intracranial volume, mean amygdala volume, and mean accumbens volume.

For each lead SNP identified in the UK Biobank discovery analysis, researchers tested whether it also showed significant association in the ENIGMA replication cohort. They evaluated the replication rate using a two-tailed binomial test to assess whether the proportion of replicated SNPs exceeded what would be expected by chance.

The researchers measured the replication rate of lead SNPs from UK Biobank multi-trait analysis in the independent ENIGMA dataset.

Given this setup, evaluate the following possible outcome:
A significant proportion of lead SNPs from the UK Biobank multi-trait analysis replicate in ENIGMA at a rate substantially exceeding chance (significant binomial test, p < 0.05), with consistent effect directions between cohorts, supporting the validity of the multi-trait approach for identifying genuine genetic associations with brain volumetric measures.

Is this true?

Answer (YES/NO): NO